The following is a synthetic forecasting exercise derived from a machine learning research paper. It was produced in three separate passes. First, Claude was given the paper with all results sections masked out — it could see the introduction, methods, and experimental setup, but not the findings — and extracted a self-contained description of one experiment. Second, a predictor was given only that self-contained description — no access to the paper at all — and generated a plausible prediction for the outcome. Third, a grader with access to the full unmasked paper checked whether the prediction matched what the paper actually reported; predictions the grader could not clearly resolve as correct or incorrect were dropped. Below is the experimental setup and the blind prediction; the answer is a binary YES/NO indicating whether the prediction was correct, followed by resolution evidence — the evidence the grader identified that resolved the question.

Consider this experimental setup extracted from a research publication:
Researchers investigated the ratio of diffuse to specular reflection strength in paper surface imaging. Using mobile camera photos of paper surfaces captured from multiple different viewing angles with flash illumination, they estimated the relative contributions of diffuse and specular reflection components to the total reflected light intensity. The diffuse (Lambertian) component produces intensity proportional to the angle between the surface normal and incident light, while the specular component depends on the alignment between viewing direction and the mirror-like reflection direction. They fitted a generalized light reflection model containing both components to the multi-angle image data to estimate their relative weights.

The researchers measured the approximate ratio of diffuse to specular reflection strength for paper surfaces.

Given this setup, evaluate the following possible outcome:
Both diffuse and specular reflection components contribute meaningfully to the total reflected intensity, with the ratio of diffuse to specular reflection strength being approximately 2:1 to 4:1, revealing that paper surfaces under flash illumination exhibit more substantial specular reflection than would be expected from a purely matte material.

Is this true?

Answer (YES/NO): NO